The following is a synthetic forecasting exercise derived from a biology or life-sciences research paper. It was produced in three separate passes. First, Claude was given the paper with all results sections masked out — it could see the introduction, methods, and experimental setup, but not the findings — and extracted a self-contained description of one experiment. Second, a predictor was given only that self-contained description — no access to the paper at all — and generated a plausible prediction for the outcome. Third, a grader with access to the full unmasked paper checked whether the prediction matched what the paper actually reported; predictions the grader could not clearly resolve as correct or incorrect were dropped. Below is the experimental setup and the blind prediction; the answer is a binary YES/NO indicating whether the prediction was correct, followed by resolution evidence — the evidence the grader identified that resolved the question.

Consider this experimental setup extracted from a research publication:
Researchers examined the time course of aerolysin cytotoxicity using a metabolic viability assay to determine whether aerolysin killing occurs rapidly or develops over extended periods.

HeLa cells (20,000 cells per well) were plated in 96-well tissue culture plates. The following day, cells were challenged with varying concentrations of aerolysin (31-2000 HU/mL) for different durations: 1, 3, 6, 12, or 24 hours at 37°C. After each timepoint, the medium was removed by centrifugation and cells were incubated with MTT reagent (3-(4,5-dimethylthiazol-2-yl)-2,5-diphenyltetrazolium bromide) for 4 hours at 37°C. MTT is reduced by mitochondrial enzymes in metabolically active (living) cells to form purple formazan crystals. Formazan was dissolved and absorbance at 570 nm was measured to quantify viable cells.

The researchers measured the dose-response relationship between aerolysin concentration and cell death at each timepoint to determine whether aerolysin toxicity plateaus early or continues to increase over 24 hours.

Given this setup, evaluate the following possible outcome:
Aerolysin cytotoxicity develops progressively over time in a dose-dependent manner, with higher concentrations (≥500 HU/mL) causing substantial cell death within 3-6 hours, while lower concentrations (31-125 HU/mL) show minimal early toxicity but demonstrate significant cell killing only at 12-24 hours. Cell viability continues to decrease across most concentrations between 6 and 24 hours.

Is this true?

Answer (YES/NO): NO